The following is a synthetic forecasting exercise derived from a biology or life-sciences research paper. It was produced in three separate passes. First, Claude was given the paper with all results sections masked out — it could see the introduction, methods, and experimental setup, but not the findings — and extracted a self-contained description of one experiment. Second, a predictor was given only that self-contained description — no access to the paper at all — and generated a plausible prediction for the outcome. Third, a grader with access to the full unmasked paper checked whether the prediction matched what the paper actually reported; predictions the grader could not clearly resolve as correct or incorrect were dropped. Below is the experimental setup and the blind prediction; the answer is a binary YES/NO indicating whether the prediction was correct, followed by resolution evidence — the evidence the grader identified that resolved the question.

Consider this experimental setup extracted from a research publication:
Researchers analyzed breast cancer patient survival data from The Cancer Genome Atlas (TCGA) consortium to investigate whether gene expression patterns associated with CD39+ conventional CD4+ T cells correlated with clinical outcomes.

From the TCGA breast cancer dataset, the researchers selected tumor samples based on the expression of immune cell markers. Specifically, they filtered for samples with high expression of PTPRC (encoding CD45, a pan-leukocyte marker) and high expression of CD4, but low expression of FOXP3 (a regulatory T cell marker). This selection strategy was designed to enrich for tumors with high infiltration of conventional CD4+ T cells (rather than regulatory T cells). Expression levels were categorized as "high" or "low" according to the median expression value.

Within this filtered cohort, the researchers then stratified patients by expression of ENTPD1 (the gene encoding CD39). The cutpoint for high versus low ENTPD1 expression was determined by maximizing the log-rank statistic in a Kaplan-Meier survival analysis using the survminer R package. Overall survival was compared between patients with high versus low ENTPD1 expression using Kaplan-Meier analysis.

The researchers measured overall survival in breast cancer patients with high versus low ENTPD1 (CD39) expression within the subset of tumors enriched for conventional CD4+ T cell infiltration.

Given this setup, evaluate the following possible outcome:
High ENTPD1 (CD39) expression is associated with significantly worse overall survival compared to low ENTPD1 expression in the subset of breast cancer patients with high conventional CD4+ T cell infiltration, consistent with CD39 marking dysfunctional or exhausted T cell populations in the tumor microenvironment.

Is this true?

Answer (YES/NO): NO